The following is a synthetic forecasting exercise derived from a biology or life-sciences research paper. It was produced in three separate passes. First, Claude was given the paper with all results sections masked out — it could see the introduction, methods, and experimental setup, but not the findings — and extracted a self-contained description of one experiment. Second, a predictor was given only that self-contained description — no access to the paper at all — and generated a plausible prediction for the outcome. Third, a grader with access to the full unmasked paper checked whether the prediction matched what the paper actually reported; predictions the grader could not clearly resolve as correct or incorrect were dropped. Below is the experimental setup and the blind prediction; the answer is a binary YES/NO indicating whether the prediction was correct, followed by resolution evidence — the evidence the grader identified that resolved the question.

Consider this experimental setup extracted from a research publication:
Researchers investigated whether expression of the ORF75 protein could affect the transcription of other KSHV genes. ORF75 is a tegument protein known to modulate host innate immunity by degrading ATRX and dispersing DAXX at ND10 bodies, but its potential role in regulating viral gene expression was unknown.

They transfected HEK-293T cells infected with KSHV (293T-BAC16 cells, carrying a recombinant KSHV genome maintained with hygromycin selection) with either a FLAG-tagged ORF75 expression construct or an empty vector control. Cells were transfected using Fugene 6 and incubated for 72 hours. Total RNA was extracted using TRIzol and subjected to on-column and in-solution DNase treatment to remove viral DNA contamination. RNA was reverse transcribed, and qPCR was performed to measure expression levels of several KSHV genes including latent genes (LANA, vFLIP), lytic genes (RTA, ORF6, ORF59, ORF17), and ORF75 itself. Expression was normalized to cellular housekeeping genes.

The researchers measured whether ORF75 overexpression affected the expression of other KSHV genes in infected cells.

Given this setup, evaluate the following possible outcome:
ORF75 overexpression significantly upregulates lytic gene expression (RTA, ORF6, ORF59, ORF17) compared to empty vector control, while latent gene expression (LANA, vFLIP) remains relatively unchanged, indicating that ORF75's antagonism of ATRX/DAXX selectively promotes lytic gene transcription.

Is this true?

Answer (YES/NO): NO